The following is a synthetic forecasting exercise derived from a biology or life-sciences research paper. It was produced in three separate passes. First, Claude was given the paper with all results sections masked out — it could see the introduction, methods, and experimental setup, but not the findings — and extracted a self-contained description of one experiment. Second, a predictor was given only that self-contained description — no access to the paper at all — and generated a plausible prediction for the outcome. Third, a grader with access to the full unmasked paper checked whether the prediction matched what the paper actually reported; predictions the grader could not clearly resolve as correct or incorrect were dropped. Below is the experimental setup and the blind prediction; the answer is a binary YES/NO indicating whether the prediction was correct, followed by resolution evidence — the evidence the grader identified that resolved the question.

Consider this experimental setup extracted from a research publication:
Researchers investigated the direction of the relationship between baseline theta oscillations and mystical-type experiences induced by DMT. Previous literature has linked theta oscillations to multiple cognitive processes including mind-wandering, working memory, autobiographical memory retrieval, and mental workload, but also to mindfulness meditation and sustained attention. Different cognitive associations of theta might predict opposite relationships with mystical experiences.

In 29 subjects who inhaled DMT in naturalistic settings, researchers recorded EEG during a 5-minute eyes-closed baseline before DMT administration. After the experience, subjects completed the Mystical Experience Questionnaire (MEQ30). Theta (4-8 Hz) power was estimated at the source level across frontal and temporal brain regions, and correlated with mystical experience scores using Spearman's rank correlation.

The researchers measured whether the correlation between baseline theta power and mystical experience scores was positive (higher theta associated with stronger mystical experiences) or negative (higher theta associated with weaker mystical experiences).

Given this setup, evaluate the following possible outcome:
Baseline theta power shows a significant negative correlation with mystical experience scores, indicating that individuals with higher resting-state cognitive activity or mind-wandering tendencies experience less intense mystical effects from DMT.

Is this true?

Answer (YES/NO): YES